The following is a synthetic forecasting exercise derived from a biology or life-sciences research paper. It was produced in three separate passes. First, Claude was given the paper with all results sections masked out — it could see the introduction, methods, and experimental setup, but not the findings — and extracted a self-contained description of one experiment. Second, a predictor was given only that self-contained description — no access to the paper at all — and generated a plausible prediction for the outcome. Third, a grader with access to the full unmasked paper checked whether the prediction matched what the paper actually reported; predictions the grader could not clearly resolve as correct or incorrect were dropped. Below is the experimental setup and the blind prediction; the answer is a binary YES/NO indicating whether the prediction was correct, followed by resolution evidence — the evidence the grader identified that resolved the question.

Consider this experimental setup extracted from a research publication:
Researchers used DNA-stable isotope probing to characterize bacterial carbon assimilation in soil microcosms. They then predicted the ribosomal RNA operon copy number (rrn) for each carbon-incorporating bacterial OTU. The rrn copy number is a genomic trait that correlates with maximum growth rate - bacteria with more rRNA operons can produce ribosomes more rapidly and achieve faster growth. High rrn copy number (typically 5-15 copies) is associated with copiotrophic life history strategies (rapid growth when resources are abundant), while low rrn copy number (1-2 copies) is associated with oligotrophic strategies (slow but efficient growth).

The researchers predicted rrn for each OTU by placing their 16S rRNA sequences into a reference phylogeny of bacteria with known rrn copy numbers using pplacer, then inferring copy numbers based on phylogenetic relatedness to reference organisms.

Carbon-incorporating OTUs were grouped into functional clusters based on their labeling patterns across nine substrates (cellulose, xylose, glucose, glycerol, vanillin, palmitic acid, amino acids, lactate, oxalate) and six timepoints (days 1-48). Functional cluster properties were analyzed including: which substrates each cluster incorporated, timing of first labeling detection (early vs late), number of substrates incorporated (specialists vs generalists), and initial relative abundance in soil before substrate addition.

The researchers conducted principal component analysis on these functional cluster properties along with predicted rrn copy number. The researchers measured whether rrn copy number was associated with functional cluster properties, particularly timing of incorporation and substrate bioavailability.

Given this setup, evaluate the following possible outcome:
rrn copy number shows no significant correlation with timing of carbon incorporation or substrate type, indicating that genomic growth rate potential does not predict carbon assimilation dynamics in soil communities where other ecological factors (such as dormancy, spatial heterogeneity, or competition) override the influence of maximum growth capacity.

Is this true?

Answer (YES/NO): NO